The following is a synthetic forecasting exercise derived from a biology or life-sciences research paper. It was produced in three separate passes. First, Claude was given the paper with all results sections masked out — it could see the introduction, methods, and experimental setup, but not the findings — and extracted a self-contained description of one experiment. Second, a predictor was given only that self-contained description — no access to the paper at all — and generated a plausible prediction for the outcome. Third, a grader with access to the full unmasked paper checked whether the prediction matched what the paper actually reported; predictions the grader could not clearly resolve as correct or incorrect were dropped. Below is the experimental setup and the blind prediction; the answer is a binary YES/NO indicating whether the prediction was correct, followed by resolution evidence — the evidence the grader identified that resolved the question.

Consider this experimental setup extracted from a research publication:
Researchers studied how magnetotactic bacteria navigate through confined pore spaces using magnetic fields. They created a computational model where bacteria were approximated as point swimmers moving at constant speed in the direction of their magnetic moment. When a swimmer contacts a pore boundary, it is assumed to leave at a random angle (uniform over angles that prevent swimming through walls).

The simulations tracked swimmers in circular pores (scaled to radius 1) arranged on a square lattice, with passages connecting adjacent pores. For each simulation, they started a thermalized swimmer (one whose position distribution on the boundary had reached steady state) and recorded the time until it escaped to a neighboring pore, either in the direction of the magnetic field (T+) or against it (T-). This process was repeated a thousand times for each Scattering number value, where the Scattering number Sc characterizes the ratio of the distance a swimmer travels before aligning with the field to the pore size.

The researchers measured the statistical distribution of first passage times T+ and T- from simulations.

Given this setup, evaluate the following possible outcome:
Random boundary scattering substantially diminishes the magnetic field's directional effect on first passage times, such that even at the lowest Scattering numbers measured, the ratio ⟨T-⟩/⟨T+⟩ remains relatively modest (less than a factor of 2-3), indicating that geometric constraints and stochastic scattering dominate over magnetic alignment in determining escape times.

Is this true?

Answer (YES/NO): NO